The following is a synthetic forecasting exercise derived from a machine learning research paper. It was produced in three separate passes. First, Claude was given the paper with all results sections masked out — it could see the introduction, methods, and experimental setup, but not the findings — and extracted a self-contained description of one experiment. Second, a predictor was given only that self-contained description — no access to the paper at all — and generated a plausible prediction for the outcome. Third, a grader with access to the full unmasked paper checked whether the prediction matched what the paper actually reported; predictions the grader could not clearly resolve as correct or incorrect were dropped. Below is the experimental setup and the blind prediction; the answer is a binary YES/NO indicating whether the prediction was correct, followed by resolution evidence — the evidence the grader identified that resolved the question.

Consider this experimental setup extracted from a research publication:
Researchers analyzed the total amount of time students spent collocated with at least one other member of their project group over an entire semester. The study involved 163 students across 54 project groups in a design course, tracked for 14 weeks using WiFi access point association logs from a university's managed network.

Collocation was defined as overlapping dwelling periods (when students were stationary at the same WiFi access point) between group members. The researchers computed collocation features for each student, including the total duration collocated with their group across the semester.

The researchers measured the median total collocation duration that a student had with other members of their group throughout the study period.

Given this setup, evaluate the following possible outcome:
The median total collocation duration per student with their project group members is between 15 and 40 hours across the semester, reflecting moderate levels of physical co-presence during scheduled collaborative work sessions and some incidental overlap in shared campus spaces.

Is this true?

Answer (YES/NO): NO